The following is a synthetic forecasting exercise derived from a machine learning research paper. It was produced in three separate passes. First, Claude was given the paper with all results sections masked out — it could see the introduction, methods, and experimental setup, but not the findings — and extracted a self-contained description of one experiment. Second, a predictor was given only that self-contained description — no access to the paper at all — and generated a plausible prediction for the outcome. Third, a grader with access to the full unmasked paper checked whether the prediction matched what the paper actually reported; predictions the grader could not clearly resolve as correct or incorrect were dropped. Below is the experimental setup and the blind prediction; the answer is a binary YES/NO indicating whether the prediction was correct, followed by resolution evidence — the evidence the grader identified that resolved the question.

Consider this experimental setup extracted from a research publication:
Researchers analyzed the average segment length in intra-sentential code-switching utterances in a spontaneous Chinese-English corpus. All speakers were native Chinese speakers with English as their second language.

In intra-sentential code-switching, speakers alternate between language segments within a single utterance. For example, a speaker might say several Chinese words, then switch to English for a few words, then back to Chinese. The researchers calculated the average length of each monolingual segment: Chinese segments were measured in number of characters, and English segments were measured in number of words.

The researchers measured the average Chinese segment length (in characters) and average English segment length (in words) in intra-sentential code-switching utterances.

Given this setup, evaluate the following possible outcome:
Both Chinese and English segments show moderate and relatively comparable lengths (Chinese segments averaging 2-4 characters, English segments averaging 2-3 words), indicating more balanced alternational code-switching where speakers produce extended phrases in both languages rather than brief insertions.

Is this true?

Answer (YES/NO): NO